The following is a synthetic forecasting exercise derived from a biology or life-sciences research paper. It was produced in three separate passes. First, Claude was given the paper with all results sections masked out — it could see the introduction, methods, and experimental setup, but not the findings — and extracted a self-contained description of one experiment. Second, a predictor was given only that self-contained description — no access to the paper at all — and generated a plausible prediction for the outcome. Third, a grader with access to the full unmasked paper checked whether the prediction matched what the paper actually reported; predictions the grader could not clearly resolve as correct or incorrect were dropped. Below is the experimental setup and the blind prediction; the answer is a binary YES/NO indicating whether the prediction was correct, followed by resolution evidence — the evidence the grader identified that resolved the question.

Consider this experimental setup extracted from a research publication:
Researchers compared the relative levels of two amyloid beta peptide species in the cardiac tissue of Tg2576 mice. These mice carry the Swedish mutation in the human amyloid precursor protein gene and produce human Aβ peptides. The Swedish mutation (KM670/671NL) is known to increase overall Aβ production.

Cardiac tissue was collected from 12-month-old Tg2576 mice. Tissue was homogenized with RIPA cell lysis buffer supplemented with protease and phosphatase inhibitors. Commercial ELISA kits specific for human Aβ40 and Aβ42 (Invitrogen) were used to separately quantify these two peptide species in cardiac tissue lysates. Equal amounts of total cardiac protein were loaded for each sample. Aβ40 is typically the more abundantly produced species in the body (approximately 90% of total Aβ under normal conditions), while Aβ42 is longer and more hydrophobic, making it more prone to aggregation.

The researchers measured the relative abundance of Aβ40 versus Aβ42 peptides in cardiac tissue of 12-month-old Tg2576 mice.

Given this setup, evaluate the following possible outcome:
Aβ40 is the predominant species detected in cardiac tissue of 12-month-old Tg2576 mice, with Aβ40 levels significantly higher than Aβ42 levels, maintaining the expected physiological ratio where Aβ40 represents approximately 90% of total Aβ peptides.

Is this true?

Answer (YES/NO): NO